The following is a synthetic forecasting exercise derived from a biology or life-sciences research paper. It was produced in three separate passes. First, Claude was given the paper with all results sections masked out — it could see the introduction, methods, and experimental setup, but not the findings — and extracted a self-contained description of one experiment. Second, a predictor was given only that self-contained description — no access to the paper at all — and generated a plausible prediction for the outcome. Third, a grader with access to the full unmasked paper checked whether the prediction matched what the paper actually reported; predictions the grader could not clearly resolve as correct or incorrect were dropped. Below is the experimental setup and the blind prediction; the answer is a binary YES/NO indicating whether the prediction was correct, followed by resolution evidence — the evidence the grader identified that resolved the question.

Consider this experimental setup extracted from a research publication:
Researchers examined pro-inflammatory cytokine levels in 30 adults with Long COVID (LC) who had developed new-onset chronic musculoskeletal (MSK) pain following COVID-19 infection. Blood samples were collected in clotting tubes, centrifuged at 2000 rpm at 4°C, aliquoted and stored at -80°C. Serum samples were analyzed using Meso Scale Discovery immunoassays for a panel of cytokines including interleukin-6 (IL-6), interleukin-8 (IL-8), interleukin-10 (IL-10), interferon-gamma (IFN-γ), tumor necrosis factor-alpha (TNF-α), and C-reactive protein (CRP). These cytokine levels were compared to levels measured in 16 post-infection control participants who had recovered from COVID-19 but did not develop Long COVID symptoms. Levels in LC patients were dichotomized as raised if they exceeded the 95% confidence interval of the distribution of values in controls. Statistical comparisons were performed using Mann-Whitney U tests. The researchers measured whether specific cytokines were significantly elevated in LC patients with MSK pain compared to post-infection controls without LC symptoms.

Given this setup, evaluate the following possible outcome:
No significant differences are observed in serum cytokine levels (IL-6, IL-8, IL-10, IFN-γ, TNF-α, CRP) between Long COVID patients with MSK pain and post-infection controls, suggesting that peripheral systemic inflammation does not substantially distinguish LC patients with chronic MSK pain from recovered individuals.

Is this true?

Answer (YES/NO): NO